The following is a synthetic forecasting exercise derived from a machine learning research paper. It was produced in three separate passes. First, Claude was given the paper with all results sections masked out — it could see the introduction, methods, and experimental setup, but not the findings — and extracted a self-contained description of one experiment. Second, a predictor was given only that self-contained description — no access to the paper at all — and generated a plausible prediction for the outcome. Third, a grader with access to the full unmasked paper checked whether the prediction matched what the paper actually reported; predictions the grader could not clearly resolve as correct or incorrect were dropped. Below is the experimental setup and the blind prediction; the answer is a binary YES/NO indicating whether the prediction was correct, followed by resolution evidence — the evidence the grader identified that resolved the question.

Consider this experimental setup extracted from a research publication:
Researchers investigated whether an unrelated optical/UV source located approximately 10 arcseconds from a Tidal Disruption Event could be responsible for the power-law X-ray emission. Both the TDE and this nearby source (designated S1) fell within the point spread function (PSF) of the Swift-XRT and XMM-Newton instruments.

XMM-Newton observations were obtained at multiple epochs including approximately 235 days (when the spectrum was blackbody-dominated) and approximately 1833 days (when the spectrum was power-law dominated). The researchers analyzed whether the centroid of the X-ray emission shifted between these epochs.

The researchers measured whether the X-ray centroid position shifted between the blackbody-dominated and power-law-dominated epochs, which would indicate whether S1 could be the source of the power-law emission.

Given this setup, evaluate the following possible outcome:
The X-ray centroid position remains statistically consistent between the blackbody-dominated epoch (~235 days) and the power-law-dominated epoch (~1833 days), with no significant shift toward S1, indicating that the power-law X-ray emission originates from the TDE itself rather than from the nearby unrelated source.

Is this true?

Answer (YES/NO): YES